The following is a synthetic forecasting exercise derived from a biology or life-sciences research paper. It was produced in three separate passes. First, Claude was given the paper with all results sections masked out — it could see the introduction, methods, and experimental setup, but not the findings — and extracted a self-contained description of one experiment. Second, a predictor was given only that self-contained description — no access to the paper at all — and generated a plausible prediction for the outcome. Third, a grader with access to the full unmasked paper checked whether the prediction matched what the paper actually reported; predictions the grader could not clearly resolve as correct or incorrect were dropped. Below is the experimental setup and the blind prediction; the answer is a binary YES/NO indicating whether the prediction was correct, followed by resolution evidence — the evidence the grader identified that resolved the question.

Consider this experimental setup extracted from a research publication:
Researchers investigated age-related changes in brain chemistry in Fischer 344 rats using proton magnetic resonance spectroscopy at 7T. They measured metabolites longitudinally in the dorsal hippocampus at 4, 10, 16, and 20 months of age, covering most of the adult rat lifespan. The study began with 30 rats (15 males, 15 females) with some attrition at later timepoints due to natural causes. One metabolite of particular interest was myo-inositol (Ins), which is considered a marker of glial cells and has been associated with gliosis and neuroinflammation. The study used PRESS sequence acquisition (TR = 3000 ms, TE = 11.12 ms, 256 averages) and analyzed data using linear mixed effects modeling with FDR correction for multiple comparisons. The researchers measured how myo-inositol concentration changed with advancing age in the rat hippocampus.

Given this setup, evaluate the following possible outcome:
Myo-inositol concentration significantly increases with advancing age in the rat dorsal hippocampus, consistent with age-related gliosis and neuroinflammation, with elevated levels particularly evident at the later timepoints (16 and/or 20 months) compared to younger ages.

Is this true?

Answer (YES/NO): YES